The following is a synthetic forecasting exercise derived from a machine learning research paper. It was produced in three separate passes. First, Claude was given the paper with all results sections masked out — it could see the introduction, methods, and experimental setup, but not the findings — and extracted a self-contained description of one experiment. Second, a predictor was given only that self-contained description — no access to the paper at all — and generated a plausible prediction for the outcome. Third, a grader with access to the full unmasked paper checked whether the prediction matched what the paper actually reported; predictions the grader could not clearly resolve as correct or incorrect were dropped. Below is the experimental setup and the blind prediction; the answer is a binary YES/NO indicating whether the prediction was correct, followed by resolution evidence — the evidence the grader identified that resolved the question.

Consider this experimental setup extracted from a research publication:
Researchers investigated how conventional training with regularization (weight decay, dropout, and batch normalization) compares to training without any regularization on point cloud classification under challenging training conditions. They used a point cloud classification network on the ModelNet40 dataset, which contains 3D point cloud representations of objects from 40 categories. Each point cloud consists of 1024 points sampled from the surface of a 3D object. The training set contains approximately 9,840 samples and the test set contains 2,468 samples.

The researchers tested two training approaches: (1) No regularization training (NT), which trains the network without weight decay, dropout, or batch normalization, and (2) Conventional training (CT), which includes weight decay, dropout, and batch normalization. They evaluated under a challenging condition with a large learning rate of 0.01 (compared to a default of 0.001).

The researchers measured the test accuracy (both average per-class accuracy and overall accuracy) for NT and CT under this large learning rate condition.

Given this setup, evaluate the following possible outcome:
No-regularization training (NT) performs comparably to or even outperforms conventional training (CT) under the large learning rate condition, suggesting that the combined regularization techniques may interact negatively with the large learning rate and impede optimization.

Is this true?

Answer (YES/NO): NO